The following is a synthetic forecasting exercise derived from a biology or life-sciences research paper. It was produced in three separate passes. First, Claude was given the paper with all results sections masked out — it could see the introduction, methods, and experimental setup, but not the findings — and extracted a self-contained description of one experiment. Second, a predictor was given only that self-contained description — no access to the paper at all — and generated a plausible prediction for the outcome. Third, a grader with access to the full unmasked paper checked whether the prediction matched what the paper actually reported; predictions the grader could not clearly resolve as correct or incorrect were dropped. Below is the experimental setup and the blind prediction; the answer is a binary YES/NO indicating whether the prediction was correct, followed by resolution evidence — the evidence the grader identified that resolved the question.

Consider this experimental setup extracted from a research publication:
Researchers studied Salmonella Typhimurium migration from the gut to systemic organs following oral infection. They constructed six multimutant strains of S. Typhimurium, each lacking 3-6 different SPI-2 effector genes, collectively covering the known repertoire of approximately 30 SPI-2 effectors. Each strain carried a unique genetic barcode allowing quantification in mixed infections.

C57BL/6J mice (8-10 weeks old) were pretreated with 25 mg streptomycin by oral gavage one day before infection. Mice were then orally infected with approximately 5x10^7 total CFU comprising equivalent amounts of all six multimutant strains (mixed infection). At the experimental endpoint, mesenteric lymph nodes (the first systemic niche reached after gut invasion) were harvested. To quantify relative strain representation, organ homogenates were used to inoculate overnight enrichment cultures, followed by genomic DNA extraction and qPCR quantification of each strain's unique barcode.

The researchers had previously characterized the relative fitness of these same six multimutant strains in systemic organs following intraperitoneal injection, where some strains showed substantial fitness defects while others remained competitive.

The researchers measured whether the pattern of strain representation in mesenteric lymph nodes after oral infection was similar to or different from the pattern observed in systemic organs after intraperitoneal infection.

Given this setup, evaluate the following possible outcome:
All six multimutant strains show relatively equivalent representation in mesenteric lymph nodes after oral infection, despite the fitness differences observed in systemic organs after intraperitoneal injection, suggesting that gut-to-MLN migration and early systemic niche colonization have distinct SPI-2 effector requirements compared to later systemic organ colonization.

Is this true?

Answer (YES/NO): NO